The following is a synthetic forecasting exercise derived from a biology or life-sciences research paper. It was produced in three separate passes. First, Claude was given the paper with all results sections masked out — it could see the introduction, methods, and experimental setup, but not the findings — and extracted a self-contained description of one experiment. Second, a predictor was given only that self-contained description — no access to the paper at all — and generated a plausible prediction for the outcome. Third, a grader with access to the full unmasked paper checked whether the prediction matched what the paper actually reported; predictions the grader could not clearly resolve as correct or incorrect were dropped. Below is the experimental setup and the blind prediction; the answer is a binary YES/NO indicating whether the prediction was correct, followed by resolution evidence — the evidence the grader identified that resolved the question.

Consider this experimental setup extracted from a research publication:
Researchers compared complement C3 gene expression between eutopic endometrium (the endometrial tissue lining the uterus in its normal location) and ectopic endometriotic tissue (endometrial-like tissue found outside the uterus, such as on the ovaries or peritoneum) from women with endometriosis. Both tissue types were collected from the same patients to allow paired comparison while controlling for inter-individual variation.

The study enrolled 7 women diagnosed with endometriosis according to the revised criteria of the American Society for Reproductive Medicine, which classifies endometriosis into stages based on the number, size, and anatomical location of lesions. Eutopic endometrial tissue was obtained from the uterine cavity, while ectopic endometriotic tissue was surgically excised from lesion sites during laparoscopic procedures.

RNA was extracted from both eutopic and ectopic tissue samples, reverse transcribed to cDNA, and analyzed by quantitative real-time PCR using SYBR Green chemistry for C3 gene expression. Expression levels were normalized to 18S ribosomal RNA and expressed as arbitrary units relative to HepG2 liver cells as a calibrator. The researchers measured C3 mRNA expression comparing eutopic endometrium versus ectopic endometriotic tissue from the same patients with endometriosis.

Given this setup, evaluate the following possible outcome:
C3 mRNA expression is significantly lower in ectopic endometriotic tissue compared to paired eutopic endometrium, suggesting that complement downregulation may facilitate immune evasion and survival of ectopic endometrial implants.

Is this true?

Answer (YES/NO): NO